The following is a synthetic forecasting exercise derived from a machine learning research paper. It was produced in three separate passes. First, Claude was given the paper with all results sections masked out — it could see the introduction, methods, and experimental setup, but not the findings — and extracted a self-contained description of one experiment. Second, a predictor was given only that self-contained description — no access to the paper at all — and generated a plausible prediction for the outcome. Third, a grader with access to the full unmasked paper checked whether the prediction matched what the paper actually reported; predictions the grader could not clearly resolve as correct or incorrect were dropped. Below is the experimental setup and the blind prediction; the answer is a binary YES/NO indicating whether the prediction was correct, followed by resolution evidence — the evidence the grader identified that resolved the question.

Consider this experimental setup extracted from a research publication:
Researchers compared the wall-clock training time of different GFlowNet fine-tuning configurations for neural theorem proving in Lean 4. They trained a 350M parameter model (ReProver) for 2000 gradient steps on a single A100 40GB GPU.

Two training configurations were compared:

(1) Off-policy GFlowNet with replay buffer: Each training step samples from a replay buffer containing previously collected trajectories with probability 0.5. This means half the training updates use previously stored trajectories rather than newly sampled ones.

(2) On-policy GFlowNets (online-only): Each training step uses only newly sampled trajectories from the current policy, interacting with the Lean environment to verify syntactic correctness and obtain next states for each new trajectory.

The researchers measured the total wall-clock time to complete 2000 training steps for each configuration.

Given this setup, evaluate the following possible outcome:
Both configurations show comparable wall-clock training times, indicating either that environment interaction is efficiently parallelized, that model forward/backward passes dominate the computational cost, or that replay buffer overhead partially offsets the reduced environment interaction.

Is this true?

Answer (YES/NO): NO